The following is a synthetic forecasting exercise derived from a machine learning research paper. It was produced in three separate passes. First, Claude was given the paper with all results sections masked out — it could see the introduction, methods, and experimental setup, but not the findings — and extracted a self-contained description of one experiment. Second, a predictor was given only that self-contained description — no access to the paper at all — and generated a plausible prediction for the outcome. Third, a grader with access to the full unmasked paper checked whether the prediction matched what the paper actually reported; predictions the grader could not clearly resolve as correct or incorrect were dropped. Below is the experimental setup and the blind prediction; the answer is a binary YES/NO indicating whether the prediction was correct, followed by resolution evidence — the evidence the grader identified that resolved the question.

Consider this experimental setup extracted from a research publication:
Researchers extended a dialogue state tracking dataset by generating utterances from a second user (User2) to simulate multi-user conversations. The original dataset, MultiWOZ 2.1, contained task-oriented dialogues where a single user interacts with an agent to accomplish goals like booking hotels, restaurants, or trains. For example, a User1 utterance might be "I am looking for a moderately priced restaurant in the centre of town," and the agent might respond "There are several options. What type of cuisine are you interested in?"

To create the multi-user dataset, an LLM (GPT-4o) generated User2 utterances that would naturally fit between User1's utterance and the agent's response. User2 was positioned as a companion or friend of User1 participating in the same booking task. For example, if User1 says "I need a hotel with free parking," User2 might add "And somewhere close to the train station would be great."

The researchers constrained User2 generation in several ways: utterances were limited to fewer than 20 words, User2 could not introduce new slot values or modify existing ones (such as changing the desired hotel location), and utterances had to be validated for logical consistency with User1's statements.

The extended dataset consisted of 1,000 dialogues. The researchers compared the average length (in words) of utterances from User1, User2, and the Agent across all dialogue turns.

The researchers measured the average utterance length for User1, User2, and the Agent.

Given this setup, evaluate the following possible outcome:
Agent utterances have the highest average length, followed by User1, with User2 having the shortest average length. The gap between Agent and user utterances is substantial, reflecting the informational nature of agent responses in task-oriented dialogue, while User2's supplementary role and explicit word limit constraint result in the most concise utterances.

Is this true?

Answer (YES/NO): YES